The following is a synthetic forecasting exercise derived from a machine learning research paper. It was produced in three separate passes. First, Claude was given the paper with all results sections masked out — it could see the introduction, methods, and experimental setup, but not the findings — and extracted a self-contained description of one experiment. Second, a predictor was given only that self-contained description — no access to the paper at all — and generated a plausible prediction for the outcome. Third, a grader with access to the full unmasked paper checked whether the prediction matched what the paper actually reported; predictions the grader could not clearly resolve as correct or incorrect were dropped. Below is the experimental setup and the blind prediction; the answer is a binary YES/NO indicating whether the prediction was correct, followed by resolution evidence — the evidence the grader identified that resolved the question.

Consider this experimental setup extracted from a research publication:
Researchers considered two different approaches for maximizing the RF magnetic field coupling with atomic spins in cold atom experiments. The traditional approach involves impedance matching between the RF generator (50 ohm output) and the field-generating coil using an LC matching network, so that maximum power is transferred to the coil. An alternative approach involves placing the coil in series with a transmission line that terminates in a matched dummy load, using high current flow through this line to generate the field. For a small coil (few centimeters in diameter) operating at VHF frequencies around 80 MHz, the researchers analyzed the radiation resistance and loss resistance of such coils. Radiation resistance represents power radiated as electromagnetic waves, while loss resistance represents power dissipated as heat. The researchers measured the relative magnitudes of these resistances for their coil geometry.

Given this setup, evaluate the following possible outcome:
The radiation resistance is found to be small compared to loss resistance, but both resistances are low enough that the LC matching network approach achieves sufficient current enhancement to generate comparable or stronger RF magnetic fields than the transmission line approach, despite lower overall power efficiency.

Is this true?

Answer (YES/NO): NO